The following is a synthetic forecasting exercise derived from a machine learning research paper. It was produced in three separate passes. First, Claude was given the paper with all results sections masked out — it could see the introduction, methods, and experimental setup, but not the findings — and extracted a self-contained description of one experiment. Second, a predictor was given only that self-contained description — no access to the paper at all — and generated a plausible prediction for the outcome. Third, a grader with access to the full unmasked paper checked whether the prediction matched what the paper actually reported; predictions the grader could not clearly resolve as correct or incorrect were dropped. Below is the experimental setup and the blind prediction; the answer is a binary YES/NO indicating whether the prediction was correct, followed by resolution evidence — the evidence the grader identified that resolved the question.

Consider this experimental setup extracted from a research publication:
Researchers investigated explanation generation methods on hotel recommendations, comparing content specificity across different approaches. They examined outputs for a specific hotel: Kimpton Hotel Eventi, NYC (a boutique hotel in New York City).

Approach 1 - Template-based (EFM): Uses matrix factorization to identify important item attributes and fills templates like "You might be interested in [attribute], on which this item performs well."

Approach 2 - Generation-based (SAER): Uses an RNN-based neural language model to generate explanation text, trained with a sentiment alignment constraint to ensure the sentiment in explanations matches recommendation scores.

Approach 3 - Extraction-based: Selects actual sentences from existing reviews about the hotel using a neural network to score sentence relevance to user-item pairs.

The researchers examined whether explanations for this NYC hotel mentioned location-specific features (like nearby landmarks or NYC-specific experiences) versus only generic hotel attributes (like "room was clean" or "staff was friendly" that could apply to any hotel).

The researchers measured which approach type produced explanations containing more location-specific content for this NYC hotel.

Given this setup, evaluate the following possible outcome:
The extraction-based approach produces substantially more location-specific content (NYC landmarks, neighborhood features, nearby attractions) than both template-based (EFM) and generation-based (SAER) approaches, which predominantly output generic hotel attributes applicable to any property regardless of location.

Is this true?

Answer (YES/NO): YES